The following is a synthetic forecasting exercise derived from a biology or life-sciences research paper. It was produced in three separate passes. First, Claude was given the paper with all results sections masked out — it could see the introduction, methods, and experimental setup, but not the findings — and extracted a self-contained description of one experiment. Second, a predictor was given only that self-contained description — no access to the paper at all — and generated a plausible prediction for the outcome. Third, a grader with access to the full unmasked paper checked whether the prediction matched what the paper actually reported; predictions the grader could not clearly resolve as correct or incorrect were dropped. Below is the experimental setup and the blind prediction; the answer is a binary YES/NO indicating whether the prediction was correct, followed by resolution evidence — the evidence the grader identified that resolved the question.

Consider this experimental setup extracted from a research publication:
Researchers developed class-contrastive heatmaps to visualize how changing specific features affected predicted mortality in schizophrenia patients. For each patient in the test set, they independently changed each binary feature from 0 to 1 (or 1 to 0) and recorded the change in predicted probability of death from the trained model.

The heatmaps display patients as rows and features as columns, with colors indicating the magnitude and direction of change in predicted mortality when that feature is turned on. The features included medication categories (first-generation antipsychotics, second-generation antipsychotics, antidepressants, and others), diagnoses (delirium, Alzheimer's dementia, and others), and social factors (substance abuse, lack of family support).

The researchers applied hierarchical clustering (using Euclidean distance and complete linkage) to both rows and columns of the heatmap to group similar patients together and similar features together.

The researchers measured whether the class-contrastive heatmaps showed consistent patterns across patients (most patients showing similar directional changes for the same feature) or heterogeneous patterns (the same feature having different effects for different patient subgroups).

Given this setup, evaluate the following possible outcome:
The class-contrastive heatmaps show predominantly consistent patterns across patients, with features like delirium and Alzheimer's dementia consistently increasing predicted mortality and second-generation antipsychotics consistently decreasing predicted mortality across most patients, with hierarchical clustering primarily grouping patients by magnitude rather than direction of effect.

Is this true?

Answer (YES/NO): NO